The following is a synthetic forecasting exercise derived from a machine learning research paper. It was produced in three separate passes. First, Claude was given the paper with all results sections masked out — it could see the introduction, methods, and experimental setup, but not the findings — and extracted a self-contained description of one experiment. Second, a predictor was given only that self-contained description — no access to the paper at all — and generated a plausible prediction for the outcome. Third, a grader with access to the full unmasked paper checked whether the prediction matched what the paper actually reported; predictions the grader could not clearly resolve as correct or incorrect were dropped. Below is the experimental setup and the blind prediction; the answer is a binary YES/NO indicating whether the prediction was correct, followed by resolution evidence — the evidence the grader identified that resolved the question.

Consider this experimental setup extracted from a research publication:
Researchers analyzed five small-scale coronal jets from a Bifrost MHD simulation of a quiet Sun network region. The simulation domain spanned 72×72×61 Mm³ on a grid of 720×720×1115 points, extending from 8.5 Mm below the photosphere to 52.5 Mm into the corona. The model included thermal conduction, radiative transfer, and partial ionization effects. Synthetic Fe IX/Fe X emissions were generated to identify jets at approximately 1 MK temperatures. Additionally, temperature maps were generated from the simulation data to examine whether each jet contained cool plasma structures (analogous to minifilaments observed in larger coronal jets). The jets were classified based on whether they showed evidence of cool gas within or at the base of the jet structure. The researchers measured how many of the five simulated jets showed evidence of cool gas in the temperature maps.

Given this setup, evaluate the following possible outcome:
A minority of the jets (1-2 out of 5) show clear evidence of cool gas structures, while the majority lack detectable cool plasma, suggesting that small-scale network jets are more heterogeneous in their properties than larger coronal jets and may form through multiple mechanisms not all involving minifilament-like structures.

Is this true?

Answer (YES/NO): NO